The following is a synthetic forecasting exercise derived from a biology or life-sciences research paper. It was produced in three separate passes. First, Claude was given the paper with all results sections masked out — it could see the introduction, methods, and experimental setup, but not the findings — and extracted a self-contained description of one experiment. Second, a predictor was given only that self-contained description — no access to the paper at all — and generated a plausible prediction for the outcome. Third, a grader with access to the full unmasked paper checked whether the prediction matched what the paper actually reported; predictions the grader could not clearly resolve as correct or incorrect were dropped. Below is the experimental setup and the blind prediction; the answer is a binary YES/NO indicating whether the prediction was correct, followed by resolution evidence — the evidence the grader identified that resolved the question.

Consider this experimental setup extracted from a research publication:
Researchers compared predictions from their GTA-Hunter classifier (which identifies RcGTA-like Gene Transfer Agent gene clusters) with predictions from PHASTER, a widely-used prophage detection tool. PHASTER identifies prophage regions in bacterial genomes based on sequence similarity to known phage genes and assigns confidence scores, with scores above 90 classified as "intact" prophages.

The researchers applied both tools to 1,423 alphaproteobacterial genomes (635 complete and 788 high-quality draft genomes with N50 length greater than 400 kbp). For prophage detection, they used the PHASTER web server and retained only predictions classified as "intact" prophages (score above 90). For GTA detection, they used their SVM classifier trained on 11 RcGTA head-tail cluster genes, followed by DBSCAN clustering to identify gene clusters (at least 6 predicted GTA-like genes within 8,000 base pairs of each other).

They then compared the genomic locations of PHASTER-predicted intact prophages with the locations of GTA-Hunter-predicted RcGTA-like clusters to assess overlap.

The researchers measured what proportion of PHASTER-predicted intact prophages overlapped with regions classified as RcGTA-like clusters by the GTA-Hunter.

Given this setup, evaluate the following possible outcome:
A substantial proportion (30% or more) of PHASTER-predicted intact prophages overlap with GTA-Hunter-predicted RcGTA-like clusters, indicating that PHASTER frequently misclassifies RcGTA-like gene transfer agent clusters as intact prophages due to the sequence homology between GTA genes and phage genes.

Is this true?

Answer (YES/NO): YES